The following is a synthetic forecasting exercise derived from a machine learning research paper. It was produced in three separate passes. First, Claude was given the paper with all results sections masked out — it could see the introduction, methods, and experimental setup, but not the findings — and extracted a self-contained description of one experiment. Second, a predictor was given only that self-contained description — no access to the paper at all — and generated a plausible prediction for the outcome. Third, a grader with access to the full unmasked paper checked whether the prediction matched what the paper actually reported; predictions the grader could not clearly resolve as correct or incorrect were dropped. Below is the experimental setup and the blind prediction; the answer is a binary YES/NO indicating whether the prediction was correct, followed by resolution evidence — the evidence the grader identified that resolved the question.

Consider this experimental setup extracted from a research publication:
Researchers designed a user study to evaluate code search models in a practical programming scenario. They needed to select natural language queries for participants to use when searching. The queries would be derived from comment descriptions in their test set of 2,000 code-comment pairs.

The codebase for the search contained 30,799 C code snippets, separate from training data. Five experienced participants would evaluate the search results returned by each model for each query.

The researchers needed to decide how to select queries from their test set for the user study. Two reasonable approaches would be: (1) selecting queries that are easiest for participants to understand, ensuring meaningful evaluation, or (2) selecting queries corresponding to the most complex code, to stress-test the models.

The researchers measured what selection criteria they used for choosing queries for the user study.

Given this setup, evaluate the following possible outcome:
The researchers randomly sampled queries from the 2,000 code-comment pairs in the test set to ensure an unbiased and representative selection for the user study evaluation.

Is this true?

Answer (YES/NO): NO